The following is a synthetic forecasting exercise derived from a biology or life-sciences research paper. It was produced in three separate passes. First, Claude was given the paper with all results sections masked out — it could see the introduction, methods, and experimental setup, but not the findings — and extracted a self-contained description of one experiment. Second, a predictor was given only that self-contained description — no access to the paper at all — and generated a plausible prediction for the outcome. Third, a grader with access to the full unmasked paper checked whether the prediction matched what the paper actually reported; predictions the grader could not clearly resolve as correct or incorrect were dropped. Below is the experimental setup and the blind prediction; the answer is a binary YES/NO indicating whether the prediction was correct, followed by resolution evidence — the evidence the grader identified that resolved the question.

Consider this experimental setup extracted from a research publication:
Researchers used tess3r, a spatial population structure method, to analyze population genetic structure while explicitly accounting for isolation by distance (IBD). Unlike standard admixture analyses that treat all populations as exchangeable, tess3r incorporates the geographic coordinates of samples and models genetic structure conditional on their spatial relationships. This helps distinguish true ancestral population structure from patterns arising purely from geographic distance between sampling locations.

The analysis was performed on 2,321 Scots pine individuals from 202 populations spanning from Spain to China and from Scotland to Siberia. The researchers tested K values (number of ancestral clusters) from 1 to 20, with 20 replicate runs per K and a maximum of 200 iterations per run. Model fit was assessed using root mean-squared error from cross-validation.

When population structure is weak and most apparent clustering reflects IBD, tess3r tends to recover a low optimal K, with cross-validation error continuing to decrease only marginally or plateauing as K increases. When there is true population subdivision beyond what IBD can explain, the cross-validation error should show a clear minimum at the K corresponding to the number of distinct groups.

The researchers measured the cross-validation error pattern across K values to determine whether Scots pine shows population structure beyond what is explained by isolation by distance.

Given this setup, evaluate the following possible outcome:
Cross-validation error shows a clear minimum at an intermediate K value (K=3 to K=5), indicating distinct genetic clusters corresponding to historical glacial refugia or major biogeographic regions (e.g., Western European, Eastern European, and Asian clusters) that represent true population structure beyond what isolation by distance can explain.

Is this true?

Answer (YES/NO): NO